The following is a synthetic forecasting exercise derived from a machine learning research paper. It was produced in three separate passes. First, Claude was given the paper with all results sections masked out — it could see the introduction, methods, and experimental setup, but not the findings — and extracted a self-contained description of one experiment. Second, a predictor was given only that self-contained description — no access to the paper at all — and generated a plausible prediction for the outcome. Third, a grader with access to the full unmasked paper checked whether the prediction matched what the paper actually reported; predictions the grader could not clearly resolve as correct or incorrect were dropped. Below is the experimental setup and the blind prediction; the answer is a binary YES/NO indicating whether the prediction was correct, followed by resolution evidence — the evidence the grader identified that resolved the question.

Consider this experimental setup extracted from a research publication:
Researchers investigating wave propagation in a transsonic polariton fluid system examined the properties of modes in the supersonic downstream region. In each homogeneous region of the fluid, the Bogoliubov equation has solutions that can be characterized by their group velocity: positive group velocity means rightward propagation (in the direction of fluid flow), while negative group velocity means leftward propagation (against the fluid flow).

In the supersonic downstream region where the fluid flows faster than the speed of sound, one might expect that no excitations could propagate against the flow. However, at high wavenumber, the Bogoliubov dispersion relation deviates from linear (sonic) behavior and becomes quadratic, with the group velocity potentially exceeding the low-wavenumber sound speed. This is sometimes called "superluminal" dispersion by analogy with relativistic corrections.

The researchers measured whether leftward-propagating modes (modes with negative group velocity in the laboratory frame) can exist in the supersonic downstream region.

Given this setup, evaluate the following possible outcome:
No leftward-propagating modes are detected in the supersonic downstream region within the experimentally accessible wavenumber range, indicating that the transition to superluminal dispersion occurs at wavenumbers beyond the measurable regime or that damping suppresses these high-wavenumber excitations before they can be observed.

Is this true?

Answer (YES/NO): NO